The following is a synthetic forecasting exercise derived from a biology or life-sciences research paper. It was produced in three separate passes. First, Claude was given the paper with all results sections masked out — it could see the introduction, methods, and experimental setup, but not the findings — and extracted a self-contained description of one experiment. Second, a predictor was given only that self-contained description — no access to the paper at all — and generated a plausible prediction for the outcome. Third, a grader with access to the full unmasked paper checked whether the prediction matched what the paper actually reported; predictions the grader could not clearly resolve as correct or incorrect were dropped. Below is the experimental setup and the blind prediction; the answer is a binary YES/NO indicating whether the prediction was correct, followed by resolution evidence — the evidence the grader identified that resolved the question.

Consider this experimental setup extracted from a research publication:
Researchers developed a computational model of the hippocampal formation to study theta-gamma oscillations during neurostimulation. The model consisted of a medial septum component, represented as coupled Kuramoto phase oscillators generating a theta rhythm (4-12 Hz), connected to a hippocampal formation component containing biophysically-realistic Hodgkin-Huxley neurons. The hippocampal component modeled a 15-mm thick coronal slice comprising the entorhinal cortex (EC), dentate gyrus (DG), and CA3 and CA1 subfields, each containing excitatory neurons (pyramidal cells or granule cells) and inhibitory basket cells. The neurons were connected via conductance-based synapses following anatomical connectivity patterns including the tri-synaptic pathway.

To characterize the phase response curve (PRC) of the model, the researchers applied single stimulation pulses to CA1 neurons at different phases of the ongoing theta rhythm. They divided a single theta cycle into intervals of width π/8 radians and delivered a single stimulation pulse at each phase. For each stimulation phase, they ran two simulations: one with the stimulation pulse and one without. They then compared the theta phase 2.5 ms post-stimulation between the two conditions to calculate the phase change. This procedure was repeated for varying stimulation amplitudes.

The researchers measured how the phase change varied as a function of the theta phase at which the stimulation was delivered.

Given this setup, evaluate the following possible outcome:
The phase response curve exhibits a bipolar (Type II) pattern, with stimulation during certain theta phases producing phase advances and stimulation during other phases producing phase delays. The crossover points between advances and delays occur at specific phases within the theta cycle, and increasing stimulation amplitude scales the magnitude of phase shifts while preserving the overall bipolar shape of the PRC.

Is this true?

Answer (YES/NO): YES